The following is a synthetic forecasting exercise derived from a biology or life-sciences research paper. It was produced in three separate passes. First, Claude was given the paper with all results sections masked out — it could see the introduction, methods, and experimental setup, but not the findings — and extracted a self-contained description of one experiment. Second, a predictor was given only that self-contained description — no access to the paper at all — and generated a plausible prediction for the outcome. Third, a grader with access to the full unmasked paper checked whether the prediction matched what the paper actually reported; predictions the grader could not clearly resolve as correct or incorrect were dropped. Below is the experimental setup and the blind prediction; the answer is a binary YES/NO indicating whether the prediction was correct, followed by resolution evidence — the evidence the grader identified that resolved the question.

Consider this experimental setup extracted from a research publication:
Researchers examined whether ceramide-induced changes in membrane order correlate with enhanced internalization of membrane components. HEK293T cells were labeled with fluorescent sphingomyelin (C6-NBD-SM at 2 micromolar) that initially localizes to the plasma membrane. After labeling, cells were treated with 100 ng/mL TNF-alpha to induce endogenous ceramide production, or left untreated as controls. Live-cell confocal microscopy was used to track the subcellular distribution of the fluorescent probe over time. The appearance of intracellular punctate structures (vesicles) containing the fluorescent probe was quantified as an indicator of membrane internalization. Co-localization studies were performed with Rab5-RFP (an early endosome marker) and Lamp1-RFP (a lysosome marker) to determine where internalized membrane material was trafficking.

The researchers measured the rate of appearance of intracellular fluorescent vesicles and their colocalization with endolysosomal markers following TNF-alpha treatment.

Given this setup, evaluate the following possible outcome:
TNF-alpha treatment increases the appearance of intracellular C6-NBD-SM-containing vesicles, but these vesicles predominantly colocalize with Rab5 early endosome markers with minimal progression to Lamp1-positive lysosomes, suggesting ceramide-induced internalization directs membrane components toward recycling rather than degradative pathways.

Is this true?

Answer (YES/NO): NO